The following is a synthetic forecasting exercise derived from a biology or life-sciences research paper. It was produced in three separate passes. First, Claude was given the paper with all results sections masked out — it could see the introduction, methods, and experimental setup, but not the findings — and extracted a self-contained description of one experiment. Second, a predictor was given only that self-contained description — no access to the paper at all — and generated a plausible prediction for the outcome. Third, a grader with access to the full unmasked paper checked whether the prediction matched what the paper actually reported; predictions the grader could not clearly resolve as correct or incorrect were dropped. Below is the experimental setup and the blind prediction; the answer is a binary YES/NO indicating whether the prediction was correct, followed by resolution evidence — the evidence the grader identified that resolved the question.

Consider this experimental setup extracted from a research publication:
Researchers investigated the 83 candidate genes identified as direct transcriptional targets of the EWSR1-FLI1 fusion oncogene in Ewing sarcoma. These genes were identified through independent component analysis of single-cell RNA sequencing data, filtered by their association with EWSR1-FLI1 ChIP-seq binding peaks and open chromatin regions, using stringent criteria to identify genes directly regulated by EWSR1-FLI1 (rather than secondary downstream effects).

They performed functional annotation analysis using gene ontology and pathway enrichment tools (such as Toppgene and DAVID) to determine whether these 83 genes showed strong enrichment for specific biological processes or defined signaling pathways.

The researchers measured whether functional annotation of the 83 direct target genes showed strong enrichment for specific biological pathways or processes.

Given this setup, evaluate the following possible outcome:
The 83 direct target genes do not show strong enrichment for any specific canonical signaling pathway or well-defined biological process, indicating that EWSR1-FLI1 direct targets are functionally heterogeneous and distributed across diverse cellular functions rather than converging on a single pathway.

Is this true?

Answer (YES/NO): YES